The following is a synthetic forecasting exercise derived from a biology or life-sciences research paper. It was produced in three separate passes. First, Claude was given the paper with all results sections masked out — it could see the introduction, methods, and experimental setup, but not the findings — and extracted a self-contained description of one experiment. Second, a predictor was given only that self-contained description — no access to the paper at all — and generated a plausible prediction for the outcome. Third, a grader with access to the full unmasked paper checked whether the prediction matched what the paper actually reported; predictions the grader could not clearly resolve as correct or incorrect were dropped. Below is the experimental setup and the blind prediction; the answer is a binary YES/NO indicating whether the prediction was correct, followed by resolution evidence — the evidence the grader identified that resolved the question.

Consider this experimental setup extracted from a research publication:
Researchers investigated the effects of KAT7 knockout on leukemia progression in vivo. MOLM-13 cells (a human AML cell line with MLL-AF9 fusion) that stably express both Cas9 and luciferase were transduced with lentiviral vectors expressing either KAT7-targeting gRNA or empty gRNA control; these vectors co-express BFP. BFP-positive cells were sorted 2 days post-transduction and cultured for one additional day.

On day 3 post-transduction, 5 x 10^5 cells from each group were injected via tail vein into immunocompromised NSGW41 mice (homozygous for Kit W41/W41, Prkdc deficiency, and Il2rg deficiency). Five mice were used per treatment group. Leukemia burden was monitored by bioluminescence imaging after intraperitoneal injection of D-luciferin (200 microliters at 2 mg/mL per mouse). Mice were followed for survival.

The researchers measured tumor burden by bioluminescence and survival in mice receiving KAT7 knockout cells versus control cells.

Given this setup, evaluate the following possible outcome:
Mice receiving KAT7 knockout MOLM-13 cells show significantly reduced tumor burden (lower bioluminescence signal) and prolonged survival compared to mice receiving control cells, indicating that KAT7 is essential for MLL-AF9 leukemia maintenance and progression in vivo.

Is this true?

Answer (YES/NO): YES